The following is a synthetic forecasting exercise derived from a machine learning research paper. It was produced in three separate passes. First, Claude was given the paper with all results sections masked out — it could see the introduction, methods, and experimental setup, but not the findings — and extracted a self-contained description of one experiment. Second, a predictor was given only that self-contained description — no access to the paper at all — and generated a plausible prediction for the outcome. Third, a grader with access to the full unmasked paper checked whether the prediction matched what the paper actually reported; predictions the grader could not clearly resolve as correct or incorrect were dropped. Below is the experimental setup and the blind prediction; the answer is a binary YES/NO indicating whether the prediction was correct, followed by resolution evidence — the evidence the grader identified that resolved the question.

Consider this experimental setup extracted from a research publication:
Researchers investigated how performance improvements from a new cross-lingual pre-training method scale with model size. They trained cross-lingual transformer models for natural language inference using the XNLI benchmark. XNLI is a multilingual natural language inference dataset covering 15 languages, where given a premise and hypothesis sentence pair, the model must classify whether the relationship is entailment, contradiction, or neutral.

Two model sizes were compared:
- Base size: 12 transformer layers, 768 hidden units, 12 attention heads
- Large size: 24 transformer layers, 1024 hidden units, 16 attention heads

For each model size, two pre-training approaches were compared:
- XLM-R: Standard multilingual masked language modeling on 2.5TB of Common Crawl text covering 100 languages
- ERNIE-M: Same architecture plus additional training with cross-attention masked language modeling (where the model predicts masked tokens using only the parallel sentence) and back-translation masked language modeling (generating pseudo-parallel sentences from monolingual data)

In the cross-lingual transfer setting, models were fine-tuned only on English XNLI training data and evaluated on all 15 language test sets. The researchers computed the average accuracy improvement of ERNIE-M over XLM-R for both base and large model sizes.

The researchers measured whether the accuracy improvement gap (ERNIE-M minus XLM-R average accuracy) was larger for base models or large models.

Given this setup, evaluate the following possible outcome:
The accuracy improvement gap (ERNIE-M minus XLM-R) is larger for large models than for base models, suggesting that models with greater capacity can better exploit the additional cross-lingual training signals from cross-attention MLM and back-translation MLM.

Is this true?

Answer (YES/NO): NO